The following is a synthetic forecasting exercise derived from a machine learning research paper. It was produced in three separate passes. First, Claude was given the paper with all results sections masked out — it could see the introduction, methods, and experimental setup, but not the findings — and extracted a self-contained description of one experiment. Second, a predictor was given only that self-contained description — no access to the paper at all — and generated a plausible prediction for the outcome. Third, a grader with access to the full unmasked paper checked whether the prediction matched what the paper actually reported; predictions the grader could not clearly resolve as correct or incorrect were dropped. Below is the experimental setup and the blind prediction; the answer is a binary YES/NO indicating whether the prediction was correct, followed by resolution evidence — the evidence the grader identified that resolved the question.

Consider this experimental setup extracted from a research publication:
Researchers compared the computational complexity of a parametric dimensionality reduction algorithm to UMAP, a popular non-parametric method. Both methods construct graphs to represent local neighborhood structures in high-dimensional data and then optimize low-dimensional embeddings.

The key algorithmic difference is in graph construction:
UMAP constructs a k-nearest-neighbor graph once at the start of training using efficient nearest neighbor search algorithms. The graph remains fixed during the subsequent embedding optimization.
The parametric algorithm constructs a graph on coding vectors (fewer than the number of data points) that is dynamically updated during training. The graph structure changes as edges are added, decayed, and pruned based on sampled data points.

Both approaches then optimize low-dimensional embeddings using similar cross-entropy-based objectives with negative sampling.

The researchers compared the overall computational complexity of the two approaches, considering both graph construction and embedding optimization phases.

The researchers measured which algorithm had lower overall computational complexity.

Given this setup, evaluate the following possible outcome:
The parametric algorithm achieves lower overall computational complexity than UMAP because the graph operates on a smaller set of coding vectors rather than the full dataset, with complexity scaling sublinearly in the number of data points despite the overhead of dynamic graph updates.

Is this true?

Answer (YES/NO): NO